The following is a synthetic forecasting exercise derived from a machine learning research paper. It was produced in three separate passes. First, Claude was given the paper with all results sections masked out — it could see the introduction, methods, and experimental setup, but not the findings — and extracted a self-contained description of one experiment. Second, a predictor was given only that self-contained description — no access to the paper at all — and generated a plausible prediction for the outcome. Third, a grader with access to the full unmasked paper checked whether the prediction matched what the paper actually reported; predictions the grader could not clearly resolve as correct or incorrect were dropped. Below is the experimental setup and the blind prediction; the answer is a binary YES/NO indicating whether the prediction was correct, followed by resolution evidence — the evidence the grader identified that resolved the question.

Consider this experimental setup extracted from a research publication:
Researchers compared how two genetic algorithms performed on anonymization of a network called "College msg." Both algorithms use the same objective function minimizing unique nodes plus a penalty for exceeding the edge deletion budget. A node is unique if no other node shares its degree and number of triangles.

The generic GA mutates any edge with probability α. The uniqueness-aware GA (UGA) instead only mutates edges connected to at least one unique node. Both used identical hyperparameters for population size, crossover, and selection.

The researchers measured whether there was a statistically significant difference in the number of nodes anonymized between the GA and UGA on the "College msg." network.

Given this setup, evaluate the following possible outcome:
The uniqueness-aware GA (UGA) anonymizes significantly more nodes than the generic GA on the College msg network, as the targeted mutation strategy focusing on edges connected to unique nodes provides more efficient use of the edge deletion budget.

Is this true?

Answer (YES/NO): YES